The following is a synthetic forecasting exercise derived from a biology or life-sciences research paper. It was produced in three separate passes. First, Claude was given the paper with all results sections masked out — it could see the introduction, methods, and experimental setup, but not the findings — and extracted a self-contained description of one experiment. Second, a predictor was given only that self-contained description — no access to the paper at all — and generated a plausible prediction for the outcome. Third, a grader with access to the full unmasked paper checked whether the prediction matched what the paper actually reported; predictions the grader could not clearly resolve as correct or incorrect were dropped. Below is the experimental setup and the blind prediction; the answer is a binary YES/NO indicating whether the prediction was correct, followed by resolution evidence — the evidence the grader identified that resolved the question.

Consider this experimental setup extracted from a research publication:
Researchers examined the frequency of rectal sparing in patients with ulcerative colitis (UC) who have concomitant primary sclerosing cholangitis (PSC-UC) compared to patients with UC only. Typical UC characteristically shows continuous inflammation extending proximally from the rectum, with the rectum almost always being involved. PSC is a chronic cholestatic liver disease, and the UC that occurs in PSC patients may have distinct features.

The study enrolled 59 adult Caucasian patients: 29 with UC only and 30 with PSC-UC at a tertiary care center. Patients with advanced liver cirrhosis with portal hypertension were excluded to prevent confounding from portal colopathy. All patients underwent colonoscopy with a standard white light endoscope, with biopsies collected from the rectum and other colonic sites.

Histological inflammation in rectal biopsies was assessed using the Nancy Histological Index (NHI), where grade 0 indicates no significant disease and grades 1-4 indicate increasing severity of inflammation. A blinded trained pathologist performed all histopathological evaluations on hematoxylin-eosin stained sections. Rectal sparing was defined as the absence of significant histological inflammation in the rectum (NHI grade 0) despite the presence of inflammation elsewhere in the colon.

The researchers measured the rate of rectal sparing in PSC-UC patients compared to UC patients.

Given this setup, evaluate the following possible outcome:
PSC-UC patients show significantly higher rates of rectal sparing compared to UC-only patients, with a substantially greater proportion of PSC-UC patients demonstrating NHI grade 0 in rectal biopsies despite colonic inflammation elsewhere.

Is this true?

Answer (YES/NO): YES